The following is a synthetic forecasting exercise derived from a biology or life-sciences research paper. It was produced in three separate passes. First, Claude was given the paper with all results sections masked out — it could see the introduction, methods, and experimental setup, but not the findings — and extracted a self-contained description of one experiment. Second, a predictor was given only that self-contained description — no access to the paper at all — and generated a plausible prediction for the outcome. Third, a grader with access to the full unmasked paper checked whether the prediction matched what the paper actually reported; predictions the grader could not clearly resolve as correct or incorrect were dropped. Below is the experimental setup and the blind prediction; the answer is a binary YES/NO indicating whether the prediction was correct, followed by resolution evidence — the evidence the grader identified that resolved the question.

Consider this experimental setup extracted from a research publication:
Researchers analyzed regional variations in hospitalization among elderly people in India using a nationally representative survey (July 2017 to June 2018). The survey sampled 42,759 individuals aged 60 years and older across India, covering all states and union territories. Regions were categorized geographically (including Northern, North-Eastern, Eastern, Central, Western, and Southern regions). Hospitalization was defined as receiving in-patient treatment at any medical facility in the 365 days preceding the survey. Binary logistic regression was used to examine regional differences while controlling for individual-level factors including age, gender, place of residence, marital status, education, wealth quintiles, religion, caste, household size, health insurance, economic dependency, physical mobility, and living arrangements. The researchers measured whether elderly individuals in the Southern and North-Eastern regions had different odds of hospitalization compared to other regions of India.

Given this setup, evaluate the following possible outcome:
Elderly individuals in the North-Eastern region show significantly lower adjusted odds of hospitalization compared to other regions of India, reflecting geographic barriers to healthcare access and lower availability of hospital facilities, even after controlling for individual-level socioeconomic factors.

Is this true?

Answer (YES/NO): NO